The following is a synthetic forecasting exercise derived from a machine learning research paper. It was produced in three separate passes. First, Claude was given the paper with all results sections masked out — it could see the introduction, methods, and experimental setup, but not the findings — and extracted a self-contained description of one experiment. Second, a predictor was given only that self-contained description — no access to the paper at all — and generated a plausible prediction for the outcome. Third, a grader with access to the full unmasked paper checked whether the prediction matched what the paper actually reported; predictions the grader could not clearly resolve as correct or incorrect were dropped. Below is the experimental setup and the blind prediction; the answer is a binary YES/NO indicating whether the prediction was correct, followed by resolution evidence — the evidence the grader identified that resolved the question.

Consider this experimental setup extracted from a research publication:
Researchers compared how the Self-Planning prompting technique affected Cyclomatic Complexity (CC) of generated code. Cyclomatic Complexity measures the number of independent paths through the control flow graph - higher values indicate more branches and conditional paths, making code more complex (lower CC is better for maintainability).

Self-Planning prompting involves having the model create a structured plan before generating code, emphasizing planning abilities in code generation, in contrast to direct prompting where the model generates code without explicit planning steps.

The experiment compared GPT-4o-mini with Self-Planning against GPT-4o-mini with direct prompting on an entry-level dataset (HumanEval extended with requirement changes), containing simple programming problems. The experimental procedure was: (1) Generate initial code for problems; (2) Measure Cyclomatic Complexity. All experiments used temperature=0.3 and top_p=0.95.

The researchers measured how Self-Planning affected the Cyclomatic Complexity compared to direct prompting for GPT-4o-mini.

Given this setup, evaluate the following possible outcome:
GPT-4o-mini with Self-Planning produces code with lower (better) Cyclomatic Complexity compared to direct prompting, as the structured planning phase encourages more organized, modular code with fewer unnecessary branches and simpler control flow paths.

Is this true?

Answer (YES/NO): NO